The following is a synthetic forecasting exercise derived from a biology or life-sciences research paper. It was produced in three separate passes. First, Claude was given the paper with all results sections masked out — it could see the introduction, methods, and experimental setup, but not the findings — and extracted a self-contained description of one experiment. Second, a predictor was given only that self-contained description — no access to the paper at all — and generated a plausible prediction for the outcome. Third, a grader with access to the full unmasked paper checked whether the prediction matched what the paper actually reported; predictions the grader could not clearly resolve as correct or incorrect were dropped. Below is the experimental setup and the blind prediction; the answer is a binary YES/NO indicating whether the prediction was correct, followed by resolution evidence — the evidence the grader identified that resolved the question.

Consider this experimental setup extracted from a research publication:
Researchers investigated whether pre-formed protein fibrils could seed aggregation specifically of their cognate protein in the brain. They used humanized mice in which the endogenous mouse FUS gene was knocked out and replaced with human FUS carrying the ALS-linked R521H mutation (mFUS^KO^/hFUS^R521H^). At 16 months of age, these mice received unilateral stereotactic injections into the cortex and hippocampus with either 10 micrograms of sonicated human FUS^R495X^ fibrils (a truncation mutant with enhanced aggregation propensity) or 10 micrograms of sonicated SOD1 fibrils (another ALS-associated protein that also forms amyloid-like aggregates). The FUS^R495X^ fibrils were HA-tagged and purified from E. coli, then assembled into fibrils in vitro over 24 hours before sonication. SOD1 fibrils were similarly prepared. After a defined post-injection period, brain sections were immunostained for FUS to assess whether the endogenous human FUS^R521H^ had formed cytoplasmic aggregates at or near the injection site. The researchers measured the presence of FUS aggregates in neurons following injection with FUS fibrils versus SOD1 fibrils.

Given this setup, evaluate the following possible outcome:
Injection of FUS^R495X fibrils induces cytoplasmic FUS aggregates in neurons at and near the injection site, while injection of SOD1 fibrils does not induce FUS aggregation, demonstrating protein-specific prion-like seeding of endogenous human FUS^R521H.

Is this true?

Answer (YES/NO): YES